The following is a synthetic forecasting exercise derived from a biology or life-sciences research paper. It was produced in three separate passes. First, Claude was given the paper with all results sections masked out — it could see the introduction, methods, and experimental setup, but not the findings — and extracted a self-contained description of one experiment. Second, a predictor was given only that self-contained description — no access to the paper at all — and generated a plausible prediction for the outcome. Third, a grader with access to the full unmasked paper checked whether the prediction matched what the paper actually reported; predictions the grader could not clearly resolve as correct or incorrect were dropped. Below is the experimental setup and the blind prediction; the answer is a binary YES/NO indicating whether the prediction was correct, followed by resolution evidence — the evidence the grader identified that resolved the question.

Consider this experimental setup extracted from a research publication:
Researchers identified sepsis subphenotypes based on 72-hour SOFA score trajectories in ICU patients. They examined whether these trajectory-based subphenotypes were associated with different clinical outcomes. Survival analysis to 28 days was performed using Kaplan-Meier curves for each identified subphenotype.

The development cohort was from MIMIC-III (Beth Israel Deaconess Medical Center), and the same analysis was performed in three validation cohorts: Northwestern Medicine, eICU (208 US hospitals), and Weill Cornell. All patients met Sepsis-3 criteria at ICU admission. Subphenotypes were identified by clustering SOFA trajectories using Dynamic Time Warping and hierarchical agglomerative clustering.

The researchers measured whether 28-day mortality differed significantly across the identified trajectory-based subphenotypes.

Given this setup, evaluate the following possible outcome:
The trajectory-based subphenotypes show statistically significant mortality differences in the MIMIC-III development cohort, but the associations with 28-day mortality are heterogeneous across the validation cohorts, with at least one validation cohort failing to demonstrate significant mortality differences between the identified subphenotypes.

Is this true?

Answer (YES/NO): NO